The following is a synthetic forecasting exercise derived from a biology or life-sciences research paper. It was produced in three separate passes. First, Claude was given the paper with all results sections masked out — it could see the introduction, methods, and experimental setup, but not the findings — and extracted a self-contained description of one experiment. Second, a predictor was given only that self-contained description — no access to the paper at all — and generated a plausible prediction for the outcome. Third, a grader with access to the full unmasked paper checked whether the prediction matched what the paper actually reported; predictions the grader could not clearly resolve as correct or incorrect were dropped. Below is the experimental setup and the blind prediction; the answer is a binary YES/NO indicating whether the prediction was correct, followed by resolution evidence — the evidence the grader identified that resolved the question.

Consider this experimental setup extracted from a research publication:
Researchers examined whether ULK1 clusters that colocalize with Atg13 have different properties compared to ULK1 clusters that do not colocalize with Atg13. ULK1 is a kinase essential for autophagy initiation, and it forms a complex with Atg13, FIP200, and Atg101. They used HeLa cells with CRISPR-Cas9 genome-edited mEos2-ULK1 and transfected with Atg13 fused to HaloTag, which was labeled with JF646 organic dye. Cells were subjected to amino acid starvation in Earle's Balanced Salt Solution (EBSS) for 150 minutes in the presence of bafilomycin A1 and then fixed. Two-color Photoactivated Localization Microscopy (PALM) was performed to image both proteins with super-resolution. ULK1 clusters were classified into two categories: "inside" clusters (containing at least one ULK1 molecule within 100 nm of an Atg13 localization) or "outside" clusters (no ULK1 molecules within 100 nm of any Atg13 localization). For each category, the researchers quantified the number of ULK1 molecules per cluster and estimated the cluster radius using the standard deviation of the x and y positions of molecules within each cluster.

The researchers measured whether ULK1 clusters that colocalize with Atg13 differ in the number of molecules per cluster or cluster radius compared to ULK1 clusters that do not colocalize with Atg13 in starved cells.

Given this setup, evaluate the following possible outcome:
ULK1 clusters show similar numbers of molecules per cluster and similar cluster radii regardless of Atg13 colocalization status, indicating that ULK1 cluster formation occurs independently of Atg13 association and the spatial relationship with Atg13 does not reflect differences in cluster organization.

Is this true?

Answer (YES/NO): NO